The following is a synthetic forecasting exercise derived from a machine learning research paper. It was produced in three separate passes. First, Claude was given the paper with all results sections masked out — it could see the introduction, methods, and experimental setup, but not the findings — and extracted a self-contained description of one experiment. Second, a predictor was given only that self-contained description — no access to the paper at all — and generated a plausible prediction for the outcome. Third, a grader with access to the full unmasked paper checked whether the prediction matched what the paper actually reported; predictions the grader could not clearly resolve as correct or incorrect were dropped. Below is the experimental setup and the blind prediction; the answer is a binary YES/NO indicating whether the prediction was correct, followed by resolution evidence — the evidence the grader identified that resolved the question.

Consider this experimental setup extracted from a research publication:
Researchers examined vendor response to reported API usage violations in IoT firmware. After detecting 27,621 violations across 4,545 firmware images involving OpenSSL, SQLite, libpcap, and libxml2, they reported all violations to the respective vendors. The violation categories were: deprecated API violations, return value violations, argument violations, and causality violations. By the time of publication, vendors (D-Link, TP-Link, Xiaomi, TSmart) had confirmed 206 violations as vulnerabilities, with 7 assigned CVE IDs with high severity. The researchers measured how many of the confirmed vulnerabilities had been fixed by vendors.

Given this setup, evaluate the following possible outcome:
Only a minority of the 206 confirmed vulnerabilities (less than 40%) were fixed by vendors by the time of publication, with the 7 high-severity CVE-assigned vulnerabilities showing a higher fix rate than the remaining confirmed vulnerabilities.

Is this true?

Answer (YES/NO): NO